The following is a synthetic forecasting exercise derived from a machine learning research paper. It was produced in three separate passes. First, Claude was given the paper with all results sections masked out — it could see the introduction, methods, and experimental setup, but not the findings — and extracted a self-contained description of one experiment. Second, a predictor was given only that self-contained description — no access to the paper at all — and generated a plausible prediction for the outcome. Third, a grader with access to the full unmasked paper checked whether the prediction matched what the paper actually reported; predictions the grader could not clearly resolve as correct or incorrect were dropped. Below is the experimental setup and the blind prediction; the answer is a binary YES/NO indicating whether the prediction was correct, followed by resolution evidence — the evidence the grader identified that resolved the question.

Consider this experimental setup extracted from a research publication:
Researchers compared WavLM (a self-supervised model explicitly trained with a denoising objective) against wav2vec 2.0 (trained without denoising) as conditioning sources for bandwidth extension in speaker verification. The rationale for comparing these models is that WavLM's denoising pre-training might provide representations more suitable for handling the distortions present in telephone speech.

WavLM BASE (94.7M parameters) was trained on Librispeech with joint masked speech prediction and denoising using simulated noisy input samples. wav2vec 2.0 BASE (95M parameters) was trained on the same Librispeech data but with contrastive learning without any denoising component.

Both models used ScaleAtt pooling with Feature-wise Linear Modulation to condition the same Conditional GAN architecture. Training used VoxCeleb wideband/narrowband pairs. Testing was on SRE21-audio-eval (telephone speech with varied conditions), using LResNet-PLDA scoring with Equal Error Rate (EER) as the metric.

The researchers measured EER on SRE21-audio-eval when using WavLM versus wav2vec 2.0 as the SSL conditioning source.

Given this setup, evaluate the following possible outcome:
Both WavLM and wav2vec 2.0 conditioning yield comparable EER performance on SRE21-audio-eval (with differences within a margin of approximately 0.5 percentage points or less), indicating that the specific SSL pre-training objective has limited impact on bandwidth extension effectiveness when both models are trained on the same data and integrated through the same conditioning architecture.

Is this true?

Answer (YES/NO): NO